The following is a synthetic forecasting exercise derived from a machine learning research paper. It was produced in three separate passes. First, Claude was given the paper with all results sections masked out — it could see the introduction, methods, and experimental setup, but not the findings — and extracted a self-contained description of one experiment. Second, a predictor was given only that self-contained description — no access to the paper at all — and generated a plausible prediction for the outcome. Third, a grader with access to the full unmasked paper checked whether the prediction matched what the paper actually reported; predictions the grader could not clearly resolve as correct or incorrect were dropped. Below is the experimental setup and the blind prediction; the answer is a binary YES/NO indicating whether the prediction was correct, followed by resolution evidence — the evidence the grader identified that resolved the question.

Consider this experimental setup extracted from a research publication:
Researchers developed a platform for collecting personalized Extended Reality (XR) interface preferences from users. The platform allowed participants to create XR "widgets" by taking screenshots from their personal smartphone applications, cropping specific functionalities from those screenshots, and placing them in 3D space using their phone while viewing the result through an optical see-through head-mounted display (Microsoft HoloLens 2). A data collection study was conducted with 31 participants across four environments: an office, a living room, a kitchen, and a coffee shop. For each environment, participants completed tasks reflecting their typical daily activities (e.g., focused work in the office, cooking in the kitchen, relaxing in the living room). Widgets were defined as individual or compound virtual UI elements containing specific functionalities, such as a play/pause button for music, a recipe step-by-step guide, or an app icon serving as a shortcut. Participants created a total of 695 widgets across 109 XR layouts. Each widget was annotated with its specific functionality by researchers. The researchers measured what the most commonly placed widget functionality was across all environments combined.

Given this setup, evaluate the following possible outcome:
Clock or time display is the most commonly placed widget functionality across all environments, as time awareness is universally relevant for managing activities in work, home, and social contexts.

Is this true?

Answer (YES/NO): NO